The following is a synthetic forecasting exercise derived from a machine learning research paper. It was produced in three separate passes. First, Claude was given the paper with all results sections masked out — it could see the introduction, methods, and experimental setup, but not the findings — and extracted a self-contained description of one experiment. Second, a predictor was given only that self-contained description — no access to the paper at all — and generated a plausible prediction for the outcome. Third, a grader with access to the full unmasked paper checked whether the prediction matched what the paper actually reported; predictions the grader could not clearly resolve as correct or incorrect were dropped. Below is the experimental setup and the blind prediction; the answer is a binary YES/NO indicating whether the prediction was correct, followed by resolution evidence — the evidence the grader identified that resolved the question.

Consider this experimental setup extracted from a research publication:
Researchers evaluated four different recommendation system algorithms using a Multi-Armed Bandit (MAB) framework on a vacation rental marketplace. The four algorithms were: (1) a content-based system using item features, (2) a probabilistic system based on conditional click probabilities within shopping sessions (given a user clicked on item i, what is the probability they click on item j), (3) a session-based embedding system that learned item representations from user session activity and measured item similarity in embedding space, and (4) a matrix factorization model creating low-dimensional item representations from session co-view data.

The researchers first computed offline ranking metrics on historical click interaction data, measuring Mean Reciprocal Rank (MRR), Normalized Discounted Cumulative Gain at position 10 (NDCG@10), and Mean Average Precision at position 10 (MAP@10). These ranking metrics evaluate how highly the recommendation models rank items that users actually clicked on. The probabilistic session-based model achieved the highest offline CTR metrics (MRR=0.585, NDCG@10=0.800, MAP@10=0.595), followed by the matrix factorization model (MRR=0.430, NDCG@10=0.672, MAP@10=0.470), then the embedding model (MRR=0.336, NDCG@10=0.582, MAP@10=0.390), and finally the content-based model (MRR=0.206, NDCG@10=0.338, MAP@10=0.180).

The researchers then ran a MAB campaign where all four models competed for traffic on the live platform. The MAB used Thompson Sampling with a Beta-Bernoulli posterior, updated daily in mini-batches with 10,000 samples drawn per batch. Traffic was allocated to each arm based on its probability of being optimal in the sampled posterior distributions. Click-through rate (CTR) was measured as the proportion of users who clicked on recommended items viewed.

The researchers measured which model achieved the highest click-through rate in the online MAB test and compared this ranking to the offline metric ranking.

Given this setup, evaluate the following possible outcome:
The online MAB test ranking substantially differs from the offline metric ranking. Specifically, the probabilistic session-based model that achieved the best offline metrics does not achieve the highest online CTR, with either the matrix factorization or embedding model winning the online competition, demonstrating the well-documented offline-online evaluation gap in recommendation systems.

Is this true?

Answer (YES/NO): NO